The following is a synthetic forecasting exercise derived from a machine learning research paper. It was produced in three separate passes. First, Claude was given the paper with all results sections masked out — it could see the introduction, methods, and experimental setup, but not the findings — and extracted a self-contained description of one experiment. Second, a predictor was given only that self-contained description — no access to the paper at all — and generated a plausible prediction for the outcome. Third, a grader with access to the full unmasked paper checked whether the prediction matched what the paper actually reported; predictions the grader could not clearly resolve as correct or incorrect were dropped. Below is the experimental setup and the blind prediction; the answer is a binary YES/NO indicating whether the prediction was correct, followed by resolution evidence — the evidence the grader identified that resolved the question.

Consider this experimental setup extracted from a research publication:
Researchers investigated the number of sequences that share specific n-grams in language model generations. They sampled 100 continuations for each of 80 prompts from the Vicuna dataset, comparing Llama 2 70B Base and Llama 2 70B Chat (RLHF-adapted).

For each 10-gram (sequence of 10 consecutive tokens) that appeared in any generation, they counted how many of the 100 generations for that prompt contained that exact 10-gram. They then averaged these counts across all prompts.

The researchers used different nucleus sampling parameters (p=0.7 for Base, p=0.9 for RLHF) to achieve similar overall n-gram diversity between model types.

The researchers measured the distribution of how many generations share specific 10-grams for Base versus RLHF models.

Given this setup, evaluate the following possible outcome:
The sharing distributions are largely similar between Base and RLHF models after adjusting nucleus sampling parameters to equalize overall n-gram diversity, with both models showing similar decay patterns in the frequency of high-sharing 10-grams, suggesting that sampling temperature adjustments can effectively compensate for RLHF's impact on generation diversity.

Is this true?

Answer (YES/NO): NO